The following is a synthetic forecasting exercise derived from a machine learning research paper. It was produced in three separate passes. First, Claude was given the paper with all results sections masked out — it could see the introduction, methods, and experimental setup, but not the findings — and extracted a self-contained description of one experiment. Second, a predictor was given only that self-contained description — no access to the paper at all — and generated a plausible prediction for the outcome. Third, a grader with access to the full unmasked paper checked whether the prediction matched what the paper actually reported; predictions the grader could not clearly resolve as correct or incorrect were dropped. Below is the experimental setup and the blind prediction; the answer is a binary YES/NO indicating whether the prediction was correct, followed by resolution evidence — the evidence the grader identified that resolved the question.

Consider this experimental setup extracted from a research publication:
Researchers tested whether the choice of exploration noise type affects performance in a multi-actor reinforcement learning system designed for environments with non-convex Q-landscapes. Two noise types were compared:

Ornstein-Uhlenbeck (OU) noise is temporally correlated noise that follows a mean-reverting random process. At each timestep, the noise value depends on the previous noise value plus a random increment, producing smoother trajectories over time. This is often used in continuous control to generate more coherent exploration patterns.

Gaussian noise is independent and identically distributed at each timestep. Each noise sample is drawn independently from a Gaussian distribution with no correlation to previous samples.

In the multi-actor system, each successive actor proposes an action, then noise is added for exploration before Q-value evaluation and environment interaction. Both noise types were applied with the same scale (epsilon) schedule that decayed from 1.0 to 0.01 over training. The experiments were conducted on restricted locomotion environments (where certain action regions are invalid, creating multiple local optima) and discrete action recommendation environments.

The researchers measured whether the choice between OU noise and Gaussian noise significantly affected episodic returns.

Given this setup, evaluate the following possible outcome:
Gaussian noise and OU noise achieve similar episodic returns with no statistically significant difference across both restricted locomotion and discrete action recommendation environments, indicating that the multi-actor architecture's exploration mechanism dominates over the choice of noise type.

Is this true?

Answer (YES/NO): NO